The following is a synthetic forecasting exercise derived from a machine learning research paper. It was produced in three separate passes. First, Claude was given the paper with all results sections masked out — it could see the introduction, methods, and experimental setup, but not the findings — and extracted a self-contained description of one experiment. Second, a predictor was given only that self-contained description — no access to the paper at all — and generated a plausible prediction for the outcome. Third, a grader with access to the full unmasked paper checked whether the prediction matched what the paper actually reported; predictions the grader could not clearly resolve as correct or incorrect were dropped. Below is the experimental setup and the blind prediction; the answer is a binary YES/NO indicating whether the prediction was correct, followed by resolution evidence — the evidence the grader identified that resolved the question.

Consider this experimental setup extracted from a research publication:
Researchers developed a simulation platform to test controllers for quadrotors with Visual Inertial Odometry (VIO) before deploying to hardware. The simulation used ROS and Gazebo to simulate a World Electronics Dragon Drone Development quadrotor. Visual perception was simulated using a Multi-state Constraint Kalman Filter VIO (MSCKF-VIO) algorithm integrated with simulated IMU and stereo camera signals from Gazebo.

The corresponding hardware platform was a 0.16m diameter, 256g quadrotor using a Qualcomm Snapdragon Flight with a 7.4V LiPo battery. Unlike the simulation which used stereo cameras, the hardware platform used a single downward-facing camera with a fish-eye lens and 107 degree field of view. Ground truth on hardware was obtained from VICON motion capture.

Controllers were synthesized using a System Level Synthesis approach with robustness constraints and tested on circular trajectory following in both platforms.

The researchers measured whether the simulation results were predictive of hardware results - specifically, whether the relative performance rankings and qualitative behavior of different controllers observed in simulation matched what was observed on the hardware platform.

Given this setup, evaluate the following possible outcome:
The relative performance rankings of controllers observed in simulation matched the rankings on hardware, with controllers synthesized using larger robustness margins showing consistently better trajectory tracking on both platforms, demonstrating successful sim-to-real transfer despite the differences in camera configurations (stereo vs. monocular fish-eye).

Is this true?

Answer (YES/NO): NO